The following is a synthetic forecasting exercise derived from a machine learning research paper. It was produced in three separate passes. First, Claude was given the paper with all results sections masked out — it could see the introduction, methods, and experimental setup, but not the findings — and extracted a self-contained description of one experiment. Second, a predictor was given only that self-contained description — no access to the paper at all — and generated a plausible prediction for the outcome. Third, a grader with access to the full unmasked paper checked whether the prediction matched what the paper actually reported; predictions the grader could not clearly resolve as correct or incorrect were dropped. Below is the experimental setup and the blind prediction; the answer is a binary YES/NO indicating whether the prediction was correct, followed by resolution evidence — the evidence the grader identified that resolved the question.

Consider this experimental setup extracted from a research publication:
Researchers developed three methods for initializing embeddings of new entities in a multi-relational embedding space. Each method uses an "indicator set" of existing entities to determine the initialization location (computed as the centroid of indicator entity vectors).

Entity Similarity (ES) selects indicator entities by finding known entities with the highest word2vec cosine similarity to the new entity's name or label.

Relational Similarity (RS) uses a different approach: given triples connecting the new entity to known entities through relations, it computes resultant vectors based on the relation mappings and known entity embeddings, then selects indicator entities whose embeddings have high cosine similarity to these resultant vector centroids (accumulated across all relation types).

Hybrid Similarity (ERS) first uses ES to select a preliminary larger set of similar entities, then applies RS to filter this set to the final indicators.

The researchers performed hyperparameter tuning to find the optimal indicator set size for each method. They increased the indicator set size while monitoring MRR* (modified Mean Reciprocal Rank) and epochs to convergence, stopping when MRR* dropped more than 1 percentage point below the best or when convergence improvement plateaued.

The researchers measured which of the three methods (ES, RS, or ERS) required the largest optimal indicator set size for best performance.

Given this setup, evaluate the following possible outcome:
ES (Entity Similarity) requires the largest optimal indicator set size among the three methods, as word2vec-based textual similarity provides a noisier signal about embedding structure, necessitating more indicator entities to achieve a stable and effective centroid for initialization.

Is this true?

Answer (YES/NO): NO